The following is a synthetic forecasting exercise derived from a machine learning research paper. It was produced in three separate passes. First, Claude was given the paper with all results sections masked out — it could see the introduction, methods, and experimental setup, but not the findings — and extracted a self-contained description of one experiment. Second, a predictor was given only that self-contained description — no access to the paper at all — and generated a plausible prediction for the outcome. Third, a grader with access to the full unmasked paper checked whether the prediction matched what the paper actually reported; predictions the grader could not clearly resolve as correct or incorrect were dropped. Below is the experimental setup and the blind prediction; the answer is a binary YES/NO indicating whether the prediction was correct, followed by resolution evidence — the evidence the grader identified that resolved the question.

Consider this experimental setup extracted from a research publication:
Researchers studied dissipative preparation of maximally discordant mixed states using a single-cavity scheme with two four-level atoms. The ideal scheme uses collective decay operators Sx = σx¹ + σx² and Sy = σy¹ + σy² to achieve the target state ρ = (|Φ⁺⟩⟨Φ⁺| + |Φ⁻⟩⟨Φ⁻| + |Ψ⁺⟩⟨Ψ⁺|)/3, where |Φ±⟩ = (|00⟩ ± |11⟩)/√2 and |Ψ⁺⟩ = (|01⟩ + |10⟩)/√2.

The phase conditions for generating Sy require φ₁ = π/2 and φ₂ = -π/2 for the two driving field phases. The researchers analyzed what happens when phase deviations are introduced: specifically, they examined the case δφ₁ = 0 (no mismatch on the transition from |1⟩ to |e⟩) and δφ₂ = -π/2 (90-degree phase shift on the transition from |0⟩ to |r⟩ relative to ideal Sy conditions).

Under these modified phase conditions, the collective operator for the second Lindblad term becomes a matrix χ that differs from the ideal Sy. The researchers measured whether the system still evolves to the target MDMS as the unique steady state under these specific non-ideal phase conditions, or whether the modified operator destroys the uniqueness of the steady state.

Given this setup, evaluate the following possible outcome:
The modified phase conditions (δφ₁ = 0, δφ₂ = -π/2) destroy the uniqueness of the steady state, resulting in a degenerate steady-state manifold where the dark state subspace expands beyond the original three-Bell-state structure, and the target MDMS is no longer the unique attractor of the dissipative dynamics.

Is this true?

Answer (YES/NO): NO